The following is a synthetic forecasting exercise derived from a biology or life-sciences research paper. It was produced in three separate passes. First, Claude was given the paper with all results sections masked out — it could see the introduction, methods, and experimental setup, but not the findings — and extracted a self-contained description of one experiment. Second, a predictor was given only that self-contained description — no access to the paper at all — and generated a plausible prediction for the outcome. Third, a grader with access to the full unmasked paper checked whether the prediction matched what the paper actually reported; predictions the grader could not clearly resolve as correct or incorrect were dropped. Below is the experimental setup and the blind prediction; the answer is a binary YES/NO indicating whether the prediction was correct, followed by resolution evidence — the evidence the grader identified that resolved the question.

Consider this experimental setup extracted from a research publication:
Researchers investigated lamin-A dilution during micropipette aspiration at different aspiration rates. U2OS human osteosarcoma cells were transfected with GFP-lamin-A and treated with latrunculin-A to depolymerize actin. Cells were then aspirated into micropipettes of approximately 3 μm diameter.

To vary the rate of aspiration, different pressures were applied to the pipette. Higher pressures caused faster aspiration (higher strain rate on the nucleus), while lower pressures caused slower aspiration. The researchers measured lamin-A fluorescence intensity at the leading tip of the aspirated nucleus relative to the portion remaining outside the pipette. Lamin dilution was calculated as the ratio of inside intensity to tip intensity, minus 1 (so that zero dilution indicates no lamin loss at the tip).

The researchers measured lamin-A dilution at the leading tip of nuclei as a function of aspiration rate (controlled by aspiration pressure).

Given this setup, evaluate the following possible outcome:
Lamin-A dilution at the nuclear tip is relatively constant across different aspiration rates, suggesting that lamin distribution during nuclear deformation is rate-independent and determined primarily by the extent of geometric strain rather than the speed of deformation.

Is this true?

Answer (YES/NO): NO